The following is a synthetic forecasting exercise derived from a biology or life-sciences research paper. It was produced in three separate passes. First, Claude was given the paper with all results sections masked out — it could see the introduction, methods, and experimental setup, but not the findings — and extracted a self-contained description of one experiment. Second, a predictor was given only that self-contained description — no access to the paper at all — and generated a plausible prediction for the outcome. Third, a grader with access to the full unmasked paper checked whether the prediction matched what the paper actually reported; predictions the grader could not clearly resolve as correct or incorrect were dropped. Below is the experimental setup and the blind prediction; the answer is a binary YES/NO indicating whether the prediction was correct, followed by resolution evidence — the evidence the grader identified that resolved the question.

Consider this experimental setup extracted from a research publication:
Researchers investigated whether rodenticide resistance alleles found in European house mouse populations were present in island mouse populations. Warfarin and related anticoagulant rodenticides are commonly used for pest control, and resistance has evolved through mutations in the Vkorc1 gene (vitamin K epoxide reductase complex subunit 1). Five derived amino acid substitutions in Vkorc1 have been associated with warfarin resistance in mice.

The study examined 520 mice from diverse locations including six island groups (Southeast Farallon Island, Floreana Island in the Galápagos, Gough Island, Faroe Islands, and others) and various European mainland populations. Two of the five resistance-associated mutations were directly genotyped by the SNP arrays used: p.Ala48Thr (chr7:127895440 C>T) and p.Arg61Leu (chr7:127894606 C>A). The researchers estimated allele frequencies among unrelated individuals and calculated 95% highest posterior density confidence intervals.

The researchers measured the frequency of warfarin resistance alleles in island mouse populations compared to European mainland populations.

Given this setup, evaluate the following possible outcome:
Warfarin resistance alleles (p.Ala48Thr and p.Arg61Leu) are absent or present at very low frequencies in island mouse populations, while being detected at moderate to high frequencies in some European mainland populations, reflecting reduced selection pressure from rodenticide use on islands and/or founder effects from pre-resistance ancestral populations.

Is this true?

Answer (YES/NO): YES